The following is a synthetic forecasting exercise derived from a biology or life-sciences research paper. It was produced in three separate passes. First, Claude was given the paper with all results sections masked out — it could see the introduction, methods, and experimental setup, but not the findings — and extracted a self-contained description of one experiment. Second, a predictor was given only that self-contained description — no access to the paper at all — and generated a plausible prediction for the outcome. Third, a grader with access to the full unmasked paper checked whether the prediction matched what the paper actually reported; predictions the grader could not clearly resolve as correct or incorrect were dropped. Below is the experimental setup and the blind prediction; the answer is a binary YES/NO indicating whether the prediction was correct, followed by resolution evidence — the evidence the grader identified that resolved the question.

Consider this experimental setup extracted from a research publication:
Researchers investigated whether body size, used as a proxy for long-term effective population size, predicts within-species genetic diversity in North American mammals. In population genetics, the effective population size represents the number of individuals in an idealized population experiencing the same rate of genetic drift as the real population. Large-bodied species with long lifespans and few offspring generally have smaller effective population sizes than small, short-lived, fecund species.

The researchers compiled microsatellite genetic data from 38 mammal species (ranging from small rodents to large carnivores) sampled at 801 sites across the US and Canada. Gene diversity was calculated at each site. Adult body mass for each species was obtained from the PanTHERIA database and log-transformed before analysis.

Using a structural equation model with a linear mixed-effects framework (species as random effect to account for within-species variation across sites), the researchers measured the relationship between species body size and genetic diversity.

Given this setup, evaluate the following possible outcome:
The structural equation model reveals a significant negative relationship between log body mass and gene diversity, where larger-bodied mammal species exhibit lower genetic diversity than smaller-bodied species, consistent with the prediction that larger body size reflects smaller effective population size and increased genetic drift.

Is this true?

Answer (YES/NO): YES